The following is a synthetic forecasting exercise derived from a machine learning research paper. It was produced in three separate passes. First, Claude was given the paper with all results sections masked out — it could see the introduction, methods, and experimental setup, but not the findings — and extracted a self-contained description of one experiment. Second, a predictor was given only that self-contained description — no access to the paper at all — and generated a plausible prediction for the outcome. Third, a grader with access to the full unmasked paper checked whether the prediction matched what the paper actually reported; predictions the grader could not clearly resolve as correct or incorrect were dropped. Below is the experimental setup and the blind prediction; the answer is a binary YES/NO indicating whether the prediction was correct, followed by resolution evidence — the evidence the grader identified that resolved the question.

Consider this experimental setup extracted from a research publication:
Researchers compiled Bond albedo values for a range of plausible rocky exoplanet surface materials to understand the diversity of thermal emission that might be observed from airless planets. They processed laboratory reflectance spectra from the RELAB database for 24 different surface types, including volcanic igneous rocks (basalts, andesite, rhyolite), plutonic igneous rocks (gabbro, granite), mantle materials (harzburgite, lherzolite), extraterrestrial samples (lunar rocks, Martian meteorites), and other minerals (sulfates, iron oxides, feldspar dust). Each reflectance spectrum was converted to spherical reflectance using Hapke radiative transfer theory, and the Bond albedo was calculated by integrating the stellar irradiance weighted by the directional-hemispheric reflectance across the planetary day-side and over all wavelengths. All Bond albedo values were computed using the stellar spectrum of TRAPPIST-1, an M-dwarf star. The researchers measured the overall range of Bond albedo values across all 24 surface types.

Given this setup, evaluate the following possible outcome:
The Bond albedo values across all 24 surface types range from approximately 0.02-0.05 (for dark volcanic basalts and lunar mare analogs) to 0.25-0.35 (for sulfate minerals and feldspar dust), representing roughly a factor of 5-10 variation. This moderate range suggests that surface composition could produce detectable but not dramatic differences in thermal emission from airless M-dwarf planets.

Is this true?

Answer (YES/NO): NO